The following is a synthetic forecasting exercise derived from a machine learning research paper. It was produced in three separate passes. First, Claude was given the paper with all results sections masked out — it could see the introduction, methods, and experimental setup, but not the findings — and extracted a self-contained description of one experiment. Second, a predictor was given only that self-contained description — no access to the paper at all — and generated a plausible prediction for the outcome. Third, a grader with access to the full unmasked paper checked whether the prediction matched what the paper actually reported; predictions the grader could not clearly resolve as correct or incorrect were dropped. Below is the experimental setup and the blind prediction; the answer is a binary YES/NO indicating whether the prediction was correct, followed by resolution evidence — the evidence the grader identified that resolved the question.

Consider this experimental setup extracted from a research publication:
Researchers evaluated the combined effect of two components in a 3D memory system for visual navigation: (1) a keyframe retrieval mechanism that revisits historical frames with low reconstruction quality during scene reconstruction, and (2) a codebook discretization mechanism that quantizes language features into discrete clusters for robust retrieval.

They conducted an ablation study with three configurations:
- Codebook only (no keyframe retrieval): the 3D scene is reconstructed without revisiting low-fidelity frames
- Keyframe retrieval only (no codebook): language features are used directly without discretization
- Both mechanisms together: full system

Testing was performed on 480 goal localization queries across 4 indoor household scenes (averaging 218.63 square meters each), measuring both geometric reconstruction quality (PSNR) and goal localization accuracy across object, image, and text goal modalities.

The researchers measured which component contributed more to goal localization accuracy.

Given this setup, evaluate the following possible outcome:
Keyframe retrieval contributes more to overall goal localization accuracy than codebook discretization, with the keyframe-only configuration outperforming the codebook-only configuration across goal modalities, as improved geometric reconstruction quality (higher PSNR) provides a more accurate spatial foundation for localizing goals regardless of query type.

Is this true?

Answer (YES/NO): NO